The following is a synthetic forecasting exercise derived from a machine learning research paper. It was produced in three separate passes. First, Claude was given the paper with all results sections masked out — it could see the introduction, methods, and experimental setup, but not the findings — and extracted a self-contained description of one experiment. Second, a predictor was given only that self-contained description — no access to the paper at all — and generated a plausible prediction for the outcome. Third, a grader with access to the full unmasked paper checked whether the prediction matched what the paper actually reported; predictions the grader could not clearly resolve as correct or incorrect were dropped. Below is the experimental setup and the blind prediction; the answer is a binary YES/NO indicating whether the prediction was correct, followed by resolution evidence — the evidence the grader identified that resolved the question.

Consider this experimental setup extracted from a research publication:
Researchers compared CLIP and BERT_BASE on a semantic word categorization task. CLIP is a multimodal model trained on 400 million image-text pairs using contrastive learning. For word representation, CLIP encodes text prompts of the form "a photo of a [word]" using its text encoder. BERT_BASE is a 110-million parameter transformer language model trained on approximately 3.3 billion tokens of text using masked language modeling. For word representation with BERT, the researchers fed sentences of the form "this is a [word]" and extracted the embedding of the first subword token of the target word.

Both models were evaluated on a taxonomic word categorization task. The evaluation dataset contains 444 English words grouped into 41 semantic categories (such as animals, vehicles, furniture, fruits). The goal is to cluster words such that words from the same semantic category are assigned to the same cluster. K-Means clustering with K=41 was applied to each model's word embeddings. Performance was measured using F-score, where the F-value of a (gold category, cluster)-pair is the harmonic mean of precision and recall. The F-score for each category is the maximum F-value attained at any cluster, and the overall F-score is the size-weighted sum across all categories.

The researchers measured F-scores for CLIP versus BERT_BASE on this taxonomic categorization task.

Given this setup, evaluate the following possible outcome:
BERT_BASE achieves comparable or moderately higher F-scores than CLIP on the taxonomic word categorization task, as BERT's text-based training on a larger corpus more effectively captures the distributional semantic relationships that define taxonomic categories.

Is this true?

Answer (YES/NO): NO